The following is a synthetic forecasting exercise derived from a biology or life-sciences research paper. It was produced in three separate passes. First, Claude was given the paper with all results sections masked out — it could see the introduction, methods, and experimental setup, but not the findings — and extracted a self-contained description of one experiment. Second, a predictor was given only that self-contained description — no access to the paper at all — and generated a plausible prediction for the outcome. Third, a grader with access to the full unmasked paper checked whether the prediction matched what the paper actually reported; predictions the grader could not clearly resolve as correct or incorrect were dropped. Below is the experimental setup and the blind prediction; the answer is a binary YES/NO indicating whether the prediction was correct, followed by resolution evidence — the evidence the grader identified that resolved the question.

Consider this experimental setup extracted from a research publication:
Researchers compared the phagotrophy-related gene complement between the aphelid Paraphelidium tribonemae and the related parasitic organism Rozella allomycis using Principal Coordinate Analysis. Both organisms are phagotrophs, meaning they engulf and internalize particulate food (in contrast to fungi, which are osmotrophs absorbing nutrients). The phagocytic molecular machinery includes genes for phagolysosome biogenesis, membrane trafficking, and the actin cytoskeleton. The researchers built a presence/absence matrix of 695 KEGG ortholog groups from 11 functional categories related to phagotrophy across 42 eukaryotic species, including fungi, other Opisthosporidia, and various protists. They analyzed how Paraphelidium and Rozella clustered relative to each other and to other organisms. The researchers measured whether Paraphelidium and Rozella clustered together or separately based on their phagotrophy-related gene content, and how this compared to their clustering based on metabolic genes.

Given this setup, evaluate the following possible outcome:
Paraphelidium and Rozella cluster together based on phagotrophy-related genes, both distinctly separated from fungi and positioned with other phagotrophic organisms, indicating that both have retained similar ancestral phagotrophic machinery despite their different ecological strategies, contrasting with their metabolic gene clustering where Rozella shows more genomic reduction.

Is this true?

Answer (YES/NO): NO